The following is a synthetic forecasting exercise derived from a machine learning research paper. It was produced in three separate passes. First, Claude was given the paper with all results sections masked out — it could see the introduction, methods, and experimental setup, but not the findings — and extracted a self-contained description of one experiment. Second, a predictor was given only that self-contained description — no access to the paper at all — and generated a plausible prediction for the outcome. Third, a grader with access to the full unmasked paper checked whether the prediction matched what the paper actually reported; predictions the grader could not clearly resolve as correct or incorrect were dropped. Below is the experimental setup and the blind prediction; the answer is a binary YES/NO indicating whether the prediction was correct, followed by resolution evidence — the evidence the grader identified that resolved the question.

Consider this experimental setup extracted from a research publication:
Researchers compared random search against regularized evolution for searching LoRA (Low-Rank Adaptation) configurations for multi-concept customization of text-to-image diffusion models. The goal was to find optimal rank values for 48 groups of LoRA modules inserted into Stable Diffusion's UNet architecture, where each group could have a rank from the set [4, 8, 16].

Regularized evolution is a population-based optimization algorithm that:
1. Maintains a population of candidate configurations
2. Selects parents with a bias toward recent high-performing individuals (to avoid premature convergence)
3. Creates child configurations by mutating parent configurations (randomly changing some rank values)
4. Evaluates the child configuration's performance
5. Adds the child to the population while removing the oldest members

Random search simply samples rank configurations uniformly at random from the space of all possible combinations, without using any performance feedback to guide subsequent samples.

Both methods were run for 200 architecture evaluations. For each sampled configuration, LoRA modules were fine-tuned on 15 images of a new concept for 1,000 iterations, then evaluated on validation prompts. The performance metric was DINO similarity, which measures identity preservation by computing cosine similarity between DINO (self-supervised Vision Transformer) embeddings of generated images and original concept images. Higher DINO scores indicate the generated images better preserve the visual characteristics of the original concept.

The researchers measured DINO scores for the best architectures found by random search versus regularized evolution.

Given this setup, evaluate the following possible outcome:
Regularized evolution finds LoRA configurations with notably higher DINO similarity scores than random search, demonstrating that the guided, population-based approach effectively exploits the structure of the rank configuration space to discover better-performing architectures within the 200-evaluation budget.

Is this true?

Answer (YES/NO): NO